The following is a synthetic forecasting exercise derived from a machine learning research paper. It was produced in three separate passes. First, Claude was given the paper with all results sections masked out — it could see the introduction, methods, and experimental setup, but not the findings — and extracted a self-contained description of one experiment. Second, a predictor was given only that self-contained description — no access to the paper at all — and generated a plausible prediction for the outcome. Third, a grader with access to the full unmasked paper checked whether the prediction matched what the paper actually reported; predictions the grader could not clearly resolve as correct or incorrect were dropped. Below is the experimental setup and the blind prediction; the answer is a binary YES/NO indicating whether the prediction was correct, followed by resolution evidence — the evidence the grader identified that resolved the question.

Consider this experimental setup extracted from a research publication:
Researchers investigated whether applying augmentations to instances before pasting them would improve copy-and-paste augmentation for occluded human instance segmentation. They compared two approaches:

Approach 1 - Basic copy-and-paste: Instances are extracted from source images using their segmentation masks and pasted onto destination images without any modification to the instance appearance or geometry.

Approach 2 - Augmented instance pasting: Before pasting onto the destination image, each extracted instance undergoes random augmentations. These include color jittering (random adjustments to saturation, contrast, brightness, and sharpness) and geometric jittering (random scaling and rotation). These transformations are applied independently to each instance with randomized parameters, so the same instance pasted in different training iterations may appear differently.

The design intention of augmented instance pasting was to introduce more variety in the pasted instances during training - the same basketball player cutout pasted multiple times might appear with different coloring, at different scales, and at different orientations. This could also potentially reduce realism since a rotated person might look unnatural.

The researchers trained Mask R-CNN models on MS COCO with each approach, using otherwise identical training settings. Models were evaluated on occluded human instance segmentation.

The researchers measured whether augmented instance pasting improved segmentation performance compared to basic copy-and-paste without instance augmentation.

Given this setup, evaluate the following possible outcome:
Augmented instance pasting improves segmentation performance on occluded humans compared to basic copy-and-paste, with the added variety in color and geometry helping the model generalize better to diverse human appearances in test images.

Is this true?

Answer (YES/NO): YES